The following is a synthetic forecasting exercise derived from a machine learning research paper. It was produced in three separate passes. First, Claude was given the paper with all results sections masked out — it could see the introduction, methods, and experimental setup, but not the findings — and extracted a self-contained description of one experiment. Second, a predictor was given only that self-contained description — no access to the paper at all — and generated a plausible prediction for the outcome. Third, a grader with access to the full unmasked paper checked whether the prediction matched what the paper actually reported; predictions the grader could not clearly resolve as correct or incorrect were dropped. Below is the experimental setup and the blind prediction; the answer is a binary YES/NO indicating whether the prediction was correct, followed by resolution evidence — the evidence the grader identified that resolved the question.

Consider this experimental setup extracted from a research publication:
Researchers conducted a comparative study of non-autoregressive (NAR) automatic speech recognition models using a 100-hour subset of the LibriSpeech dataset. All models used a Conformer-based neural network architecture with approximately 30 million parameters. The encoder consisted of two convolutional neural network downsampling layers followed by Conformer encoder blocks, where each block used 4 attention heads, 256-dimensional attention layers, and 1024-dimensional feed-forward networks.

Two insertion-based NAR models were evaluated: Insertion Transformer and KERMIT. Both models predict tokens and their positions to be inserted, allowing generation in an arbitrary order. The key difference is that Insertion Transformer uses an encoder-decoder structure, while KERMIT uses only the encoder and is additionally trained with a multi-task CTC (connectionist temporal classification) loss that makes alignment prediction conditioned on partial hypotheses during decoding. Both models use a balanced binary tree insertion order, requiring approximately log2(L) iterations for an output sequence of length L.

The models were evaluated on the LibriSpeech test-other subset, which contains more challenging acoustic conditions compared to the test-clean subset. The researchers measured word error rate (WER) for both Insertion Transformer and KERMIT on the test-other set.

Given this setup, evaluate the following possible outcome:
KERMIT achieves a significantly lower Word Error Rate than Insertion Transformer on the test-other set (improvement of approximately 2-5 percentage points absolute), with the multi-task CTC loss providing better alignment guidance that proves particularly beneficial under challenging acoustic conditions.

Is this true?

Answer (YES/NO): NO